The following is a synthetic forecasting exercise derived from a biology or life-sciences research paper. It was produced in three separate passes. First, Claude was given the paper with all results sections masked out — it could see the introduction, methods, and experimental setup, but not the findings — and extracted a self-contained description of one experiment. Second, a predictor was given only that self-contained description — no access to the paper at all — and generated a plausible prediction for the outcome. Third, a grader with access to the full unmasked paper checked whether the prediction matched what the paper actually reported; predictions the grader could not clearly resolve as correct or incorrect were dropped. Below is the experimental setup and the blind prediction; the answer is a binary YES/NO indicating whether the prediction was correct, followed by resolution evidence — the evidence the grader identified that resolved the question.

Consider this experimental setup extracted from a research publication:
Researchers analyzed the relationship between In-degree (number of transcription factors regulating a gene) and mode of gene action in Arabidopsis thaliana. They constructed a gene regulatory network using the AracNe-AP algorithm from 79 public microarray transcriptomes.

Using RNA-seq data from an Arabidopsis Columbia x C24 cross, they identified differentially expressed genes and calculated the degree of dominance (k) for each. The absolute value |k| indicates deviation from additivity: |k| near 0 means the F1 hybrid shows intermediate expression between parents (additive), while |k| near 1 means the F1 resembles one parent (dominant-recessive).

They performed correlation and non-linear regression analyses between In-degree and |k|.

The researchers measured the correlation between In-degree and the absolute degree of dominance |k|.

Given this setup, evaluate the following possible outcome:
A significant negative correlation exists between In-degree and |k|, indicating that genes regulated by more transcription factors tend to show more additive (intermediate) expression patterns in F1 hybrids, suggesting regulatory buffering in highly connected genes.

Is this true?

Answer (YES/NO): NO